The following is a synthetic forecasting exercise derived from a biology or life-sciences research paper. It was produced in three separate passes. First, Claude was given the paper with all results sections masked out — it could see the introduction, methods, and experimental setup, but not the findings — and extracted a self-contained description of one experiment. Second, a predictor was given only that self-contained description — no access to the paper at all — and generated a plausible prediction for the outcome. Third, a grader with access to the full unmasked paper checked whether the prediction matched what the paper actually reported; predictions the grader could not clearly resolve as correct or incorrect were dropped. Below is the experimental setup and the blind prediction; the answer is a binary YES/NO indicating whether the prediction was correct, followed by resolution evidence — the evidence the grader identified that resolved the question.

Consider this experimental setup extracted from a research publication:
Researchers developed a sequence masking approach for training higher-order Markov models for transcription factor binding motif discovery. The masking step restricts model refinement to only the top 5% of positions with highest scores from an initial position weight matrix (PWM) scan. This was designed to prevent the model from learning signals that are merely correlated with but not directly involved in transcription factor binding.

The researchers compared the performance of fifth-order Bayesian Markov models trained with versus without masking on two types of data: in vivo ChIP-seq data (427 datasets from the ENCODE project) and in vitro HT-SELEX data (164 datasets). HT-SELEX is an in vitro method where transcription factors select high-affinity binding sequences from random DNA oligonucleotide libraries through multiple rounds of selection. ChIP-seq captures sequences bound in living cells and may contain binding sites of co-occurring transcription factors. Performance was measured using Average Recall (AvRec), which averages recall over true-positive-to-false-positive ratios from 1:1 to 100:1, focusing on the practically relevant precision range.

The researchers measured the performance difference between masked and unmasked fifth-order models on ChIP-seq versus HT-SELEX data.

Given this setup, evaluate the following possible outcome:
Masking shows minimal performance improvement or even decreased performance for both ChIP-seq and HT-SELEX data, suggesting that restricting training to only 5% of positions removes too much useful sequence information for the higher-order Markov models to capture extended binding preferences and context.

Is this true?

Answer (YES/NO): YES